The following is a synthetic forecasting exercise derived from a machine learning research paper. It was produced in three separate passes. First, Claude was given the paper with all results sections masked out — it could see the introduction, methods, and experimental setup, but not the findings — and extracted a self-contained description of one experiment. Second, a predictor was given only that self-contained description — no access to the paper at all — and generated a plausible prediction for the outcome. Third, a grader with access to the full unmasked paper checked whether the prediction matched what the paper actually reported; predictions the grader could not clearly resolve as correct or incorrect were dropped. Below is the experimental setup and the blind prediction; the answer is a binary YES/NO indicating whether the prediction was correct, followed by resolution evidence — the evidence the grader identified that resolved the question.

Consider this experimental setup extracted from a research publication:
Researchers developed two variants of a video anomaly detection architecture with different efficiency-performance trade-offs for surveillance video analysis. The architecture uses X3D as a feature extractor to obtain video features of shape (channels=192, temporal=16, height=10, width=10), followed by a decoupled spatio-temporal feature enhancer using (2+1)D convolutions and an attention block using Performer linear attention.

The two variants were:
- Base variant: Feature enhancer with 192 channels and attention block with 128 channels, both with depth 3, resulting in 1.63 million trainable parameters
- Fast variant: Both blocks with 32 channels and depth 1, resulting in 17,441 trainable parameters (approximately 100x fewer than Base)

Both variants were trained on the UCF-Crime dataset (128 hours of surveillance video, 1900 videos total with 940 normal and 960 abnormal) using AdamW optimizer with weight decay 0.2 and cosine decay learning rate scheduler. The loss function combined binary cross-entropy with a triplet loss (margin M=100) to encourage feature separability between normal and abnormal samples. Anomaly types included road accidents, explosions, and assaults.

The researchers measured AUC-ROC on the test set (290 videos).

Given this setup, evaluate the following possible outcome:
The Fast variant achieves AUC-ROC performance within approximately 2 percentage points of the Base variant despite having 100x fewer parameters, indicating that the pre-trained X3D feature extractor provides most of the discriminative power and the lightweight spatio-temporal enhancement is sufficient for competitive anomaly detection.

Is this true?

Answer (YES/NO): NO